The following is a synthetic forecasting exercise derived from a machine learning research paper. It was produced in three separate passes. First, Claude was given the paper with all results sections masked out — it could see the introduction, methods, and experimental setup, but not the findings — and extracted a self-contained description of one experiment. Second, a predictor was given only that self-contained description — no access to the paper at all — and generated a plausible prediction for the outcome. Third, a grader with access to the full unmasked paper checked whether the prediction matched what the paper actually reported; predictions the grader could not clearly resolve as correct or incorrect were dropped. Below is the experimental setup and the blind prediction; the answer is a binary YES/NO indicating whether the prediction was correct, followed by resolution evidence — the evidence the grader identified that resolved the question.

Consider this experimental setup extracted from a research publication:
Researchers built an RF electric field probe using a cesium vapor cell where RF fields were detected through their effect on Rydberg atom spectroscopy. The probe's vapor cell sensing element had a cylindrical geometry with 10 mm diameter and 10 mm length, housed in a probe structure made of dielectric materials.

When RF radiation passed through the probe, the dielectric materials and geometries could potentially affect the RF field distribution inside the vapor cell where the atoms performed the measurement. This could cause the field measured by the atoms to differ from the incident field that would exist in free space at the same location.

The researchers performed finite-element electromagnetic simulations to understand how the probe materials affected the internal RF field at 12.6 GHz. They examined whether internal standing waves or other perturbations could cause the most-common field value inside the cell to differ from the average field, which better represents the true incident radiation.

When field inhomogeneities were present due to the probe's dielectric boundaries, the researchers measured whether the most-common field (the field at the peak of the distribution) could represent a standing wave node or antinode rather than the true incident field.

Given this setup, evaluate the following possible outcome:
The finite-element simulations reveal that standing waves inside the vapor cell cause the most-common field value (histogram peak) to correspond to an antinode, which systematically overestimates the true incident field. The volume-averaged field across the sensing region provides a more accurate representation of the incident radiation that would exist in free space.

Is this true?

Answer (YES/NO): NO